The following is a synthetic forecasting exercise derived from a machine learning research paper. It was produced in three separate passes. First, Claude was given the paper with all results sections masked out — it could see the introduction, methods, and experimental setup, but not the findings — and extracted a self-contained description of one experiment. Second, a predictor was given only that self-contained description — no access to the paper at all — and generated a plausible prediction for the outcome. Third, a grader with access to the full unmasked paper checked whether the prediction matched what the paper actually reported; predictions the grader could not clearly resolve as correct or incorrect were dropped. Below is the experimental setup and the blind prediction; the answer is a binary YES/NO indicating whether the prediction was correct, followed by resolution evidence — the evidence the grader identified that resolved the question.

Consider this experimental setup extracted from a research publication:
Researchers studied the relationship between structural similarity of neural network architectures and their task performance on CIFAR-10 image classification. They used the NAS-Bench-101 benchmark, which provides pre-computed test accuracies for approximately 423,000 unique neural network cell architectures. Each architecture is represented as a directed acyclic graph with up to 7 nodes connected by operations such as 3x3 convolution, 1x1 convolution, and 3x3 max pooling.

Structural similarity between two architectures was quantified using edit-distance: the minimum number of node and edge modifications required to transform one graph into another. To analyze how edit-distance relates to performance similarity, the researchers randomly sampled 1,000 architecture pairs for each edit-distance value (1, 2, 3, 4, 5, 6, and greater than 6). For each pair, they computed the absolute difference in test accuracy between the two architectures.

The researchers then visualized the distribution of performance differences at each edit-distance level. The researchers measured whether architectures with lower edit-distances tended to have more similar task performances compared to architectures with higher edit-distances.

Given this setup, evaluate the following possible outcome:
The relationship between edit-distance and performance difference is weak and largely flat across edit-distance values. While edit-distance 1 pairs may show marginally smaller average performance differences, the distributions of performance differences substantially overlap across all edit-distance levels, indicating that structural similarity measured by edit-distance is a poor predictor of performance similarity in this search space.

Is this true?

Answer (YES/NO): NO